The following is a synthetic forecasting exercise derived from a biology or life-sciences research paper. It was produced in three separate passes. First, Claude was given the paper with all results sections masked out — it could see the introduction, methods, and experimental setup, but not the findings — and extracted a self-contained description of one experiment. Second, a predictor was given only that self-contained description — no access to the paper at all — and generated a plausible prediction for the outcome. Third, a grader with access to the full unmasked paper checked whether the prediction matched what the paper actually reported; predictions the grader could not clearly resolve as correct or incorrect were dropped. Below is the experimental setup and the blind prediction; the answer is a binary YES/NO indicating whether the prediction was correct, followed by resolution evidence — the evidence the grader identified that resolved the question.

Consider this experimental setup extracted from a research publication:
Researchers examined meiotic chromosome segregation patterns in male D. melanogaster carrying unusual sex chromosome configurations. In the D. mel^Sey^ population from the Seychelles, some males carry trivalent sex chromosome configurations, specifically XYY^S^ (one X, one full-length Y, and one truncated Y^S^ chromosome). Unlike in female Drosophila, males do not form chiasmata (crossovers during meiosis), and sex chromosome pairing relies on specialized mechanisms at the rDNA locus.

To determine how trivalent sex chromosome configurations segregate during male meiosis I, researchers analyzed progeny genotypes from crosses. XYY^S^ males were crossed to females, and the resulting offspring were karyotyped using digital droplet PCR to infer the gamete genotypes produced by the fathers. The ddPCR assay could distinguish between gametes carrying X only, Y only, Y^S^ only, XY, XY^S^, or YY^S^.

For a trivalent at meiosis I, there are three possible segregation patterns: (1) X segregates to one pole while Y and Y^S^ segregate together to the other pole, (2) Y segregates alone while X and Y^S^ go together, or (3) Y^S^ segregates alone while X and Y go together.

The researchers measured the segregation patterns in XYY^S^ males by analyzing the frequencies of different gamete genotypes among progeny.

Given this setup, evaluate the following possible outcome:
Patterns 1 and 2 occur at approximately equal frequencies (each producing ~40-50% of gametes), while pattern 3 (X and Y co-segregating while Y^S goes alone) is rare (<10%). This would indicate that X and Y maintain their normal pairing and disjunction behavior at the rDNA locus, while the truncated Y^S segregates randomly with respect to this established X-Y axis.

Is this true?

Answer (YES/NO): NO